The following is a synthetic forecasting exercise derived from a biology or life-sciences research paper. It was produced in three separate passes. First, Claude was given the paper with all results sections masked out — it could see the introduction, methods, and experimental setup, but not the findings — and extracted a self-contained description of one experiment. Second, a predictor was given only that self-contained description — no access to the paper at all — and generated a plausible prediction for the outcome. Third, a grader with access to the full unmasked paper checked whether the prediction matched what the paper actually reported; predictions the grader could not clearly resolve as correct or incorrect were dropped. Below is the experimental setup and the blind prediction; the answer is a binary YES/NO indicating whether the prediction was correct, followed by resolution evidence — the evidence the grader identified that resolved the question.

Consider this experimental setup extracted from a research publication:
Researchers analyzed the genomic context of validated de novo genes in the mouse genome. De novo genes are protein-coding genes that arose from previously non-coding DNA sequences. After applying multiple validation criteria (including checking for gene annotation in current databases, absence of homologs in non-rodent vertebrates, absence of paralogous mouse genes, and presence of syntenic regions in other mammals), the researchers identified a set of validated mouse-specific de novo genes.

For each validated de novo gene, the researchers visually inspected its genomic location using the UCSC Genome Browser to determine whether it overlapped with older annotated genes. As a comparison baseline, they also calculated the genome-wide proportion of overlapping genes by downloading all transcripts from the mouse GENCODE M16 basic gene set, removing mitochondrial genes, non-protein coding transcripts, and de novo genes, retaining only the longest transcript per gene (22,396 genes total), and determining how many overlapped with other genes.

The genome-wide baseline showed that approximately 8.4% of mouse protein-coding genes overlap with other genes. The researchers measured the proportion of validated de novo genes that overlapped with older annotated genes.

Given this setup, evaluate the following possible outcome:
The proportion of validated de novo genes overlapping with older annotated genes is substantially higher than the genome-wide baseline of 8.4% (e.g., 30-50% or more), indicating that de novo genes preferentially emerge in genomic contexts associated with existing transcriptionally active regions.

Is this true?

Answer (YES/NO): YES